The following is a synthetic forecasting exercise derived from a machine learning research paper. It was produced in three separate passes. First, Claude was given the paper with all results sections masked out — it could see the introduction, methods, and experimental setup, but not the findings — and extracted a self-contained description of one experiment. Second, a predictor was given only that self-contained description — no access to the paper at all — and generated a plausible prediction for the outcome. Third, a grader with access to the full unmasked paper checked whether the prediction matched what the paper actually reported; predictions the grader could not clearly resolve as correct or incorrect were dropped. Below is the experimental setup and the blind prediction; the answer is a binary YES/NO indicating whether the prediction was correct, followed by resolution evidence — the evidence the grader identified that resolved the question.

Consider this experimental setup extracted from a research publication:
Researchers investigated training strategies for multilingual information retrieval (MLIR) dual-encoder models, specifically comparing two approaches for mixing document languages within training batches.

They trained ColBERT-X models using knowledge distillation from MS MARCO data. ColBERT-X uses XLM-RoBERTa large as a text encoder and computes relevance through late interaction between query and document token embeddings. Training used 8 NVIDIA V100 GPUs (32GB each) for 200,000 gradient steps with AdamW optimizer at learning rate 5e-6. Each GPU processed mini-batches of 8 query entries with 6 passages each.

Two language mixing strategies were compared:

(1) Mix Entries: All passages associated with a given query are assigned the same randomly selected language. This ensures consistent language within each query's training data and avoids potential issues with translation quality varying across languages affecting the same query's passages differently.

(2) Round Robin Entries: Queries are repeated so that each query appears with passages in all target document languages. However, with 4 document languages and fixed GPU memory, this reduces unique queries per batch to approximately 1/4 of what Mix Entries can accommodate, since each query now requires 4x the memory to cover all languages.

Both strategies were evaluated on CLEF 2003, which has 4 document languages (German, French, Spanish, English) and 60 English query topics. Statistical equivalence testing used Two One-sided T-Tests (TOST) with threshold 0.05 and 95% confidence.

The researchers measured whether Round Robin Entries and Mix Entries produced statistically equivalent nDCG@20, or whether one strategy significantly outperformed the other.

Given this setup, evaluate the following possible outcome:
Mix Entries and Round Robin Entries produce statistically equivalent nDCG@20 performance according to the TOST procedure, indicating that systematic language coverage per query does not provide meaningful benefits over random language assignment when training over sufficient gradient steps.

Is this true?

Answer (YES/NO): NO